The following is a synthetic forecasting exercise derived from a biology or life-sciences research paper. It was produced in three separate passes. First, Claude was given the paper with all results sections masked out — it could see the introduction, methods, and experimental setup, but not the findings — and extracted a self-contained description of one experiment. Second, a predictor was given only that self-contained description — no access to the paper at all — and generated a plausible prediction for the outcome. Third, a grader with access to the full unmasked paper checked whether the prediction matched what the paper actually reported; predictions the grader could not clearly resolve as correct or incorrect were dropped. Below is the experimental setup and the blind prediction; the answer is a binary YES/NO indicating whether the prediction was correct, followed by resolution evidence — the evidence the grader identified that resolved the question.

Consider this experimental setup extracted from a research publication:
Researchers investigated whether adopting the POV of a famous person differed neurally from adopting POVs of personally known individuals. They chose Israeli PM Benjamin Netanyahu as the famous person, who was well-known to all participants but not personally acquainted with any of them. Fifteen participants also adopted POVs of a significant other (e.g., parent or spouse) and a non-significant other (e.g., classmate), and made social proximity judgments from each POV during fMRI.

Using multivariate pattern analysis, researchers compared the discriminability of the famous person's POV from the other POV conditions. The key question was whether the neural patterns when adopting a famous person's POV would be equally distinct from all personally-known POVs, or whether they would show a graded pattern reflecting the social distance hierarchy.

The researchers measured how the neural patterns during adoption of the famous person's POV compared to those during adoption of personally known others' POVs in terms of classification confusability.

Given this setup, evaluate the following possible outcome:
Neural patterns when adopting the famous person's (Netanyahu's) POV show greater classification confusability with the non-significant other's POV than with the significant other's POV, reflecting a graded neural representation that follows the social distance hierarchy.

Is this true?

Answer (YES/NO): NO